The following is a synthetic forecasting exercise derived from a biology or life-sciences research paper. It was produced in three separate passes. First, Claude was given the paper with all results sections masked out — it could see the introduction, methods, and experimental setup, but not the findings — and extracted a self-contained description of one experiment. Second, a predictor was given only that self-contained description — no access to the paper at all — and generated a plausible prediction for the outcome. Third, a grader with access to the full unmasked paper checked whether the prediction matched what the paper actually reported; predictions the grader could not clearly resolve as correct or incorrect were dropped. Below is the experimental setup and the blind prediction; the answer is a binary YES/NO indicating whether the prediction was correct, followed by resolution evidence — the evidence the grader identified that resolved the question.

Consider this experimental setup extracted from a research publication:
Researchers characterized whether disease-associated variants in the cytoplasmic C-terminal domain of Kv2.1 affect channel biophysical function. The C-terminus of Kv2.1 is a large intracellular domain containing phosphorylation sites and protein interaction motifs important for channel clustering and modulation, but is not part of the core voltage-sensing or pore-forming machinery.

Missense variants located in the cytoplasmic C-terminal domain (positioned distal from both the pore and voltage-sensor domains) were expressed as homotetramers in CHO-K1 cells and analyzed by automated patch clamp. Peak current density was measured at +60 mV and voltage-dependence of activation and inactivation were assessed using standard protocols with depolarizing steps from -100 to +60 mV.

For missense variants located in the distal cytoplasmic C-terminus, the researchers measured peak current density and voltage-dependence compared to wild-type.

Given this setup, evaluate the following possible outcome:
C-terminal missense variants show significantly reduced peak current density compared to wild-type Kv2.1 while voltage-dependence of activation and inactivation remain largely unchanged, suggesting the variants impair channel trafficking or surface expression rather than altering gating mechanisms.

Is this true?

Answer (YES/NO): NO